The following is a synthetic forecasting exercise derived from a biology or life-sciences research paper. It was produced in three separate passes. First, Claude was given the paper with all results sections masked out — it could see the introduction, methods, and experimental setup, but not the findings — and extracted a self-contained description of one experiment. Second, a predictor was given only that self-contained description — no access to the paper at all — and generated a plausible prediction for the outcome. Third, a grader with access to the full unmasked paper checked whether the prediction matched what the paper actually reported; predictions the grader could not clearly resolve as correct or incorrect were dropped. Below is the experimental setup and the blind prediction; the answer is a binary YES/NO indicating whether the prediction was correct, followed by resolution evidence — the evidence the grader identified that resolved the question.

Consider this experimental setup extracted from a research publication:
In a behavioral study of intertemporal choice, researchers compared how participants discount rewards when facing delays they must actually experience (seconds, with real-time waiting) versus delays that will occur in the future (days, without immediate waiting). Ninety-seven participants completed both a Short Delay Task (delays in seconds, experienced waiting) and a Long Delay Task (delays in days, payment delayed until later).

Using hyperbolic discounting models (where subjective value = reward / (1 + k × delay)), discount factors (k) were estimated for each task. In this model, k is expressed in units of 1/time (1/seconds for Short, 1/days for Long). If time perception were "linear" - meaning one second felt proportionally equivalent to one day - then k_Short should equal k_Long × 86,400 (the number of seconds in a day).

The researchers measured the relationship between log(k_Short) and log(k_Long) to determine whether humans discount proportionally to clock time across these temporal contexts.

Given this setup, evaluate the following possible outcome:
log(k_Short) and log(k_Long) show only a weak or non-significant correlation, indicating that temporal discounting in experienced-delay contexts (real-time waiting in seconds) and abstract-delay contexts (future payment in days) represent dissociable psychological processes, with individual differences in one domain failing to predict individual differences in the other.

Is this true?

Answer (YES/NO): NO